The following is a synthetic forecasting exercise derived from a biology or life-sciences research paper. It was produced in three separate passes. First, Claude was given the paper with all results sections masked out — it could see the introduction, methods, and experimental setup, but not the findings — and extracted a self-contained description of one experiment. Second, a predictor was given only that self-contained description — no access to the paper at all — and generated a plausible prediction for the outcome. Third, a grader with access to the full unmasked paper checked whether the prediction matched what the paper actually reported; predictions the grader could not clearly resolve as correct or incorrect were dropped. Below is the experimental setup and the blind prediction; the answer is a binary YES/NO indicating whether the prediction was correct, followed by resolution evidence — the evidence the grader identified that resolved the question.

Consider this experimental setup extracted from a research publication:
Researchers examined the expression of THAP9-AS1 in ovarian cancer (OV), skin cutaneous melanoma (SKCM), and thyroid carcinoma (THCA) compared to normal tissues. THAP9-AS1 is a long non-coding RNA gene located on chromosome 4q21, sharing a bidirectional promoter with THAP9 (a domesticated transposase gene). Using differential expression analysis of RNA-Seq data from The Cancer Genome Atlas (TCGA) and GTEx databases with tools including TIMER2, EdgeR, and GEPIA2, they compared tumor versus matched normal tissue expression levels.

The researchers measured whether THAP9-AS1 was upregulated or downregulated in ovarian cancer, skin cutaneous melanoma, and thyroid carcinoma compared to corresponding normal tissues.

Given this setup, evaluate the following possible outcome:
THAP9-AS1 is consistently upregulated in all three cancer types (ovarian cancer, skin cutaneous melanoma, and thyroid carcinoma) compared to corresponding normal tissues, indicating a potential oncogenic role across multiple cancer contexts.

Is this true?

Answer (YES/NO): NO